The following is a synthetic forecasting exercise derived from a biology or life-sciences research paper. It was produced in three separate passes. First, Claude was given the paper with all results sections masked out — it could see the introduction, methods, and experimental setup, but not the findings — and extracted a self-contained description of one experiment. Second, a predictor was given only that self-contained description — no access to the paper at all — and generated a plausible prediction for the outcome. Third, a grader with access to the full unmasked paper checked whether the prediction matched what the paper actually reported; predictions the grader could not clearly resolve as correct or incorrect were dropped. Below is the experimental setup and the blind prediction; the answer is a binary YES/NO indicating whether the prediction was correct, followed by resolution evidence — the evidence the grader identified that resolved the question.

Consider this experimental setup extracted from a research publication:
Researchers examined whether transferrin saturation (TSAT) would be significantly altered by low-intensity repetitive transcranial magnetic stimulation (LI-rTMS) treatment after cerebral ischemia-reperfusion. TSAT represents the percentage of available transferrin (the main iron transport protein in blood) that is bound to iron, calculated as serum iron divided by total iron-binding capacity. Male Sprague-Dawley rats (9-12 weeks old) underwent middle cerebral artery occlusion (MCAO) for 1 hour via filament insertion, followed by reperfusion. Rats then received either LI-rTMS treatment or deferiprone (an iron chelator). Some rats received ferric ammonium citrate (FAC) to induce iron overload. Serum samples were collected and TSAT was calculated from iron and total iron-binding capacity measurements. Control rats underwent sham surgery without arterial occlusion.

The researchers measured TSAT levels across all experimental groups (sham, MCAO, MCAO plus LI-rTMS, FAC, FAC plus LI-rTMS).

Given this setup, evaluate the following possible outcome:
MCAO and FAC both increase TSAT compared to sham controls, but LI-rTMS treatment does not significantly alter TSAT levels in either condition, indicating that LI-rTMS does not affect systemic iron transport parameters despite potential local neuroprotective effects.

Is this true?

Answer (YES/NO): NO